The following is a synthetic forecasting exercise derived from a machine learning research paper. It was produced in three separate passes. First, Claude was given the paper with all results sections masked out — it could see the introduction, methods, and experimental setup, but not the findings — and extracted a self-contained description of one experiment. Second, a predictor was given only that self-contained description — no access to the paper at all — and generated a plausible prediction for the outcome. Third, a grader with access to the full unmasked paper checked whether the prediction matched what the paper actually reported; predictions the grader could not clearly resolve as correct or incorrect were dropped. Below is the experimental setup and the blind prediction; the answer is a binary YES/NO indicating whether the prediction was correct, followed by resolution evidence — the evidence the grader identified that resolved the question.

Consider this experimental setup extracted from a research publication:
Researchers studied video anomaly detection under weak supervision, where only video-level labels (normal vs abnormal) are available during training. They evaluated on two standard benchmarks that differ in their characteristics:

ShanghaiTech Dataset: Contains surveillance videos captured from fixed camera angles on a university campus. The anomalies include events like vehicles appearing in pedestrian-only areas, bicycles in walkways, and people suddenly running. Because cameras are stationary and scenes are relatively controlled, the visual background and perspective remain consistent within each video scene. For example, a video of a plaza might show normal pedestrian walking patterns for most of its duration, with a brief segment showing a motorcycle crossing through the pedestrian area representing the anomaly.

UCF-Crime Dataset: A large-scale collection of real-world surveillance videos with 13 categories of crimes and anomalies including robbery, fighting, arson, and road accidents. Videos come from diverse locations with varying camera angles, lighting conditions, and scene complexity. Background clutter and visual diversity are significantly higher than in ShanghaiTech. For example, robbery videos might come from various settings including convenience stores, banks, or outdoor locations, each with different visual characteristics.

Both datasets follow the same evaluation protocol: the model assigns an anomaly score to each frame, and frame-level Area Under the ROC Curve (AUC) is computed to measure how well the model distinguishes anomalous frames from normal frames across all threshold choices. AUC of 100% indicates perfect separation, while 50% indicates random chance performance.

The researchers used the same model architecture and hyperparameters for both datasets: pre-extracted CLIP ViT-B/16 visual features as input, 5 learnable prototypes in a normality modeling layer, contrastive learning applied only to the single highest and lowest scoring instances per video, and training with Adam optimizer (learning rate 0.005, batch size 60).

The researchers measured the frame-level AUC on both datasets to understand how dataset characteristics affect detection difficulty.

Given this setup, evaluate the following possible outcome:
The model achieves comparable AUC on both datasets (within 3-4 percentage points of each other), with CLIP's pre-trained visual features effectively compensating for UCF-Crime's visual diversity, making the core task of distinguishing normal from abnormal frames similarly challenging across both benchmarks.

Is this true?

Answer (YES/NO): NO